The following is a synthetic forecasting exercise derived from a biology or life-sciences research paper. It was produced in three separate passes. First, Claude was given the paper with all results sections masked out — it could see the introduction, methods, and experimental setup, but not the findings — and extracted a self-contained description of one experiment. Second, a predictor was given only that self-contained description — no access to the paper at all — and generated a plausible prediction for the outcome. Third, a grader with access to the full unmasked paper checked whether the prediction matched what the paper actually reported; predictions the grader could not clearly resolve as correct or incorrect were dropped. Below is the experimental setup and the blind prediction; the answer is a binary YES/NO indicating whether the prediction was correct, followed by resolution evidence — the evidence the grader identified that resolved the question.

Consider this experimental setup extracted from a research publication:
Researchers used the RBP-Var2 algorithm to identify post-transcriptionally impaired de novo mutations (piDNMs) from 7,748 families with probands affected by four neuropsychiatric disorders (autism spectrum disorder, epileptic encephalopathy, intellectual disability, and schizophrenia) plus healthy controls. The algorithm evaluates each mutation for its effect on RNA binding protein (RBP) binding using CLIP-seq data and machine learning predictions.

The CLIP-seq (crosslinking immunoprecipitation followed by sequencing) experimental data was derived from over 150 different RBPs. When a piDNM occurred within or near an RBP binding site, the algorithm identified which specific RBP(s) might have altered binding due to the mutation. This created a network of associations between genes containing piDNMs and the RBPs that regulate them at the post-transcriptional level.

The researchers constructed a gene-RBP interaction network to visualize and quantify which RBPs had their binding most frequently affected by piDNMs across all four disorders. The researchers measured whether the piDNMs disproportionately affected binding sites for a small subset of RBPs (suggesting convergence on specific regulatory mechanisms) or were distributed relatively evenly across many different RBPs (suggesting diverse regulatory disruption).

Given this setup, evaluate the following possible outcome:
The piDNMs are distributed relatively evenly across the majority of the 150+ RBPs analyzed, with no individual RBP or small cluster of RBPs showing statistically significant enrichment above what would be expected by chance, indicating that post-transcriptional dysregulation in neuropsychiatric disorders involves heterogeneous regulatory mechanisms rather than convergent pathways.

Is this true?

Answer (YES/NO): NO